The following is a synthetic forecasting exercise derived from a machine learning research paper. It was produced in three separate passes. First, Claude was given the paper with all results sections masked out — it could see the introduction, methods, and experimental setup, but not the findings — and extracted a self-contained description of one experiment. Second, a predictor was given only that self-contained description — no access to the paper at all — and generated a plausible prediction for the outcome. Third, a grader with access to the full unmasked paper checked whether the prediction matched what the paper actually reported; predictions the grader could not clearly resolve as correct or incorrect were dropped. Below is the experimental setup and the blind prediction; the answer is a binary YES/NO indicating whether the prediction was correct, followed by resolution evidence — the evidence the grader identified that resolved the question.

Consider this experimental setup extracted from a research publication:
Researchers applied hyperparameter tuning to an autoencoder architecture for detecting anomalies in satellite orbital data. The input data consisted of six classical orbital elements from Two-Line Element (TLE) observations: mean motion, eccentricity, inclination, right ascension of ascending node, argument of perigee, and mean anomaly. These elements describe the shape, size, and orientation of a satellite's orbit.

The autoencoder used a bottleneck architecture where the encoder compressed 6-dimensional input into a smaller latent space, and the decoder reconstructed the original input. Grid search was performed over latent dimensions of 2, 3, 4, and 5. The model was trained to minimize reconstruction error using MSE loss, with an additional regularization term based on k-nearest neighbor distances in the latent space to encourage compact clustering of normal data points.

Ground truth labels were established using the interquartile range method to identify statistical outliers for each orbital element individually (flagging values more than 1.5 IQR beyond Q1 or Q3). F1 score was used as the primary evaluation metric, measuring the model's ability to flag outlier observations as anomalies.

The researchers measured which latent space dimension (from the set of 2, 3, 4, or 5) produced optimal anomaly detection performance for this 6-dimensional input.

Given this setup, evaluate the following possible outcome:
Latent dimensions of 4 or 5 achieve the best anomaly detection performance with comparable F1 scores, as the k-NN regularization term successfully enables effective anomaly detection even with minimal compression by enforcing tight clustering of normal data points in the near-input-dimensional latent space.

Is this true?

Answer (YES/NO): NO